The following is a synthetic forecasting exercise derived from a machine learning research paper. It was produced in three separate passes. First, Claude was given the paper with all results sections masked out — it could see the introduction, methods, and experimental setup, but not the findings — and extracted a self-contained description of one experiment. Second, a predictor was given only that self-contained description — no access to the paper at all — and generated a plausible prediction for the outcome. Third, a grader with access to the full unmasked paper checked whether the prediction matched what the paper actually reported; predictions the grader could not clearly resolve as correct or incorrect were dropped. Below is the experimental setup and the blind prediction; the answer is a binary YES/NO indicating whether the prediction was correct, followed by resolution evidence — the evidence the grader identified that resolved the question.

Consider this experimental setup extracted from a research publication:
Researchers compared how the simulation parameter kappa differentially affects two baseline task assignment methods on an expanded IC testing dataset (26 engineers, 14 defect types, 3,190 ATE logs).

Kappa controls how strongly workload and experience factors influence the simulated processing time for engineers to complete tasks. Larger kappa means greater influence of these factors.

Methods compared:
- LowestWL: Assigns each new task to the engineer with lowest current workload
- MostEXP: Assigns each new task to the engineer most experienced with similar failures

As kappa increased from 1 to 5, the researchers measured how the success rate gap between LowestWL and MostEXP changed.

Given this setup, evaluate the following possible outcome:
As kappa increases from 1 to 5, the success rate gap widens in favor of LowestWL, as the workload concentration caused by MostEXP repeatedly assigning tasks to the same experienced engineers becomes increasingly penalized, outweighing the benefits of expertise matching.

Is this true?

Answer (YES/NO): YES